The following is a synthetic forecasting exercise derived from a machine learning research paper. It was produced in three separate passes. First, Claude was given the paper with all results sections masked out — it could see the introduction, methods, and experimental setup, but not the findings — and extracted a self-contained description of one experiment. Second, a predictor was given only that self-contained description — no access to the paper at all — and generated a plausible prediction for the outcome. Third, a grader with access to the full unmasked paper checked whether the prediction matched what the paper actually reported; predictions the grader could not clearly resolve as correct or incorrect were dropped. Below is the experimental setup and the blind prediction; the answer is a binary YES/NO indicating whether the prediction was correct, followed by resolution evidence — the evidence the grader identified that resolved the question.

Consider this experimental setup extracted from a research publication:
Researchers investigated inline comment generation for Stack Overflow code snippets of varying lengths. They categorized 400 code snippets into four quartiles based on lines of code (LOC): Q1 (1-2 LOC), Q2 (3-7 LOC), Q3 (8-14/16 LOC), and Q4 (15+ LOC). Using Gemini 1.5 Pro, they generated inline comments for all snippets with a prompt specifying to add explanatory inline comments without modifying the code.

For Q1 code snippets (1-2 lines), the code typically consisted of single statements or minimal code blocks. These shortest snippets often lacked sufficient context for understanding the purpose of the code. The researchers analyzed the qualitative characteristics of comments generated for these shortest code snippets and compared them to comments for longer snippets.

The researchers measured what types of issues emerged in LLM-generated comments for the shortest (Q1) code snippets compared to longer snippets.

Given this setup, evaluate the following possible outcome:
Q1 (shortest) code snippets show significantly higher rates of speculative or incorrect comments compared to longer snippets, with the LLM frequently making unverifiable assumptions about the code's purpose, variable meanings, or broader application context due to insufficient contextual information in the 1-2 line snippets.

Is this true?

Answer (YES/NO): NO